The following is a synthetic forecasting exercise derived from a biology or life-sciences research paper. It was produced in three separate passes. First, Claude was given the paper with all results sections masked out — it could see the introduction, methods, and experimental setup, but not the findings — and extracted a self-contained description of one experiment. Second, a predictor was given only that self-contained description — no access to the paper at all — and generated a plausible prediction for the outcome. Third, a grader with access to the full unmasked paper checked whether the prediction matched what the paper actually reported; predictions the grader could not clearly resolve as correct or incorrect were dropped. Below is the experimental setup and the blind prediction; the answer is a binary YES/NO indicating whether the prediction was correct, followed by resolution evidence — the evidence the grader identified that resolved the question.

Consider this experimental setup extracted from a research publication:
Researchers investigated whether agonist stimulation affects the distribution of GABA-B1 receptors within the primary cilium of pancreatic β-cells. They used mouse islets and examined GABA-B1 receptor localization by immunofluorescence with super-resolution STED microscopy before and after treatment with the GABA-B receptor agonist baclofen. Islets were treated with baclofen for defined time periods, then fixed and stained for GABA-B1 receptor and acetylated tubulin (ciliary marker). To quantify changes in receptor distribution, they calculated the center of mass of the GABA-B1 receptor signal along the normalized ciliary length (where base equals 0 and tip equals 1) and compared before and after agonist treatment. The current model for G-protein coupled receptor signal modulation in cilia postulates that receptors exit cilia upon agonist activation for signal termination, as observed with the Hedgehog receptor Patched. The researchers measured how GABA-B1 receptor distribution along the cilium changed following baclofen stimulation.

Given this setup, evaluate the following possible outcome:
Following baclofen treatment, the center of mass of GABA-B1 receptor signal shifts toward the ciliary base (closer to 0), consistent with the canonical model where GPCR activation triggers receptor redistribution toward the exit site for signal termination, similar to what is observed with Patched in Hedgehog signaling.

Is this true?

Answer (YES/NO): NO